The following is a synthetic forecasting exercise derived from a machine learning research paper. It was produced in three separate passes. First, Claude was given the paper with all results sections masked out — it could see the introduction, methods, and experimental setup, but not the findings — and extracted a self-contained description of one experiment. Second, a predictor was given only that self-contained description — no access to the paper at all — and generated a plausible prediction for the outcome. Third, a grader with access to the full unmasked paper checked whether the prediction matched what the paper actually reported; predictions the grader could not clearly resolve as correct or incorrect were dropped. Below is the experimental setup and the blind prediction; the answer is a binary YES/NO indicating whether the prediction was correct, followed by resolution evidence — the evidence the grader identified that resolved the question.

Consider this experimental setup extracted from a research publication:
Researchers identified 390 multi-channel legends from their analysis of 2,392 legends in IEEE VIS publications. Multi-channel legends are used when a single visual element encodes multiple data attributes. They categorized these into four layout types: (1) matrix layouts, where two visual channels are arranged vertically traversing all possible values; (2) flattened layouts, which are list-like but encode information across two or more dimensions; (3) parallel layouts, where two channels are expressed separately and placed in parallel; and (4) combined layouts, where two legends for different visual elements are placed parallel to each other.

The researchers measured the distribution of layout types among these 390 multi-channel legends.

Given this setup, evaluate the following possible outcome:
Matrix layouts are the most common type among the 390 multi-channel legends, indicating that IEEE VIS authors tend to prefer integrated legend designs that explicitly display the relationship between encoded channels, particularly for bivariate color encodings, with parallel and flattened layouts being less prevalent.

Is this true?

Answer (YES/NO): NO